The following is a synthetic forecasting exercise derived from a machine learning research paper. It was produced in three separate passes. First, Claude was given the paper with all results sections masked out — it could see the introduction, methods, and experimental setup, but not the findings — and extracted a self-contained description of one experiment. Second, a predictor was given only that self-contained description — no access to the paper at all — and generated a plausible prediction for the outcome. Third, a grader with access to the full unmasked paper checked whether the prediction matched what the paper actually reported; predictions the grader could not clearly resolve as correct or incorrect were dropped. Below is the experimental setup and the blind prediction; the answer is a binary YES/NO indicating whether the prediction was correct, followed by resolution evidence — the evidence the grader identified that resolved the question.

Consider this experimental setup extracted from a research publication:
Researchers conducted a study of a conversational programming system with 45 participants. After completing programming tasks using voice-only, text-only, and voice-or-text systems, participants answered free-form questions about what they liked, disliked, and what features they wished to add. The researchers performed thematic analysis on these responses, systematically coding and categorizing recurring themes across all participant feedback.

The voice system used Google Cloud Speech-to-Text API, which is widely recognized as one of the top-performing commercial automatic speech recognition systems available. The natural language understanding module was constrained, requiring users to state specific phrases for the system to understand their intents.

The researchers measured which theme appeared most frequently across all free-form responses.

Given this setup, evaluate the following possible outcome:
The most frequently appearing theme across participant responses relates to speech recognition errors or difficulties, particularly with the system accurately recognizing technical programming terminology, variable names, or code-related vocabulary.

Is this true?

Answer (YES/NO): YES